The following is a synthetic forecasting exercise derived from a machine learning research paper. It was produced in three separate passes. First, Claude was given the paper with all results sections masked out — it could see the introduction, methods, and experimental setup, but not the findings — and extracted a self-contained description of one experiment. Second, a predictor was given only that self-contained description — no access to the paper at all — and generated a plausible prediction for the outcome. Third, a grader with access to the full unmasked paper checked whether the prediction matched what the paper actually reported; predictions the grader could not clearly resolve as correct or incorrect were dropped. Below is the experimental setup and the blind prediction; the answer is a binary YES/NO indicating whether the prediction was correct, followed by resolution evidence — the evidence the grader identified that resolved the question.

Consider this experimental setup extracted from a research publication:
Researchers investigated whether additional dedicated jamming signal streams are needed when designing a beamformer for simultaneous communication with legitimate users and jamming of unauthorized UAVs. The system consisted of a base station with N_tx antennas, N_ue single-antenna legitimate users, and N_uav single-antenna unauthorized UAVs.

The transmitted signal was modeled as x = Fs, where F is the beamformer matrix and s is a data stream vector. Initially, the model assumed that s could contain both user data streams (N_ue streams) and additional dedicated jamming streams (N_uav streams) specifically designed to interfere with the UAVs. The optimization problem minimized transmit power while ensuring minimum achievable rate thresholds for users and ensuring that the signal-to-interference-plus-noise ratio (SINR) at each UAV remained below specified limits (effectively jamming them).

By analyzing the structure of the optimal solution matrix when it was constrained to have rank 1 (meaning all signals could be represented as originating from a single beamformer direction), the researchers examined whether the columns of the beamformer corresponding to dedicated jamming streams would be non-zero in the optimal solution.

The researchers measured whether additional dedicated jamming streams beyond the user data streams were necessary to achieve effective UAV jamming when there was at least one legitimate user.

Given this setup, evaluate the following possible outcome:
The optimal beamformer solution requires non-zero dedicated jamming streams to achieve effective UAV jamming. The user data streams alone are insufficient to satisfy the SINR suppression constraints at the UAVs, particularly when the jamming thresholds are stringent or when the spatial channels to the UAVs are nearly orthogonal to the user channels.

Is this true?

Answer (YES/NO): NO